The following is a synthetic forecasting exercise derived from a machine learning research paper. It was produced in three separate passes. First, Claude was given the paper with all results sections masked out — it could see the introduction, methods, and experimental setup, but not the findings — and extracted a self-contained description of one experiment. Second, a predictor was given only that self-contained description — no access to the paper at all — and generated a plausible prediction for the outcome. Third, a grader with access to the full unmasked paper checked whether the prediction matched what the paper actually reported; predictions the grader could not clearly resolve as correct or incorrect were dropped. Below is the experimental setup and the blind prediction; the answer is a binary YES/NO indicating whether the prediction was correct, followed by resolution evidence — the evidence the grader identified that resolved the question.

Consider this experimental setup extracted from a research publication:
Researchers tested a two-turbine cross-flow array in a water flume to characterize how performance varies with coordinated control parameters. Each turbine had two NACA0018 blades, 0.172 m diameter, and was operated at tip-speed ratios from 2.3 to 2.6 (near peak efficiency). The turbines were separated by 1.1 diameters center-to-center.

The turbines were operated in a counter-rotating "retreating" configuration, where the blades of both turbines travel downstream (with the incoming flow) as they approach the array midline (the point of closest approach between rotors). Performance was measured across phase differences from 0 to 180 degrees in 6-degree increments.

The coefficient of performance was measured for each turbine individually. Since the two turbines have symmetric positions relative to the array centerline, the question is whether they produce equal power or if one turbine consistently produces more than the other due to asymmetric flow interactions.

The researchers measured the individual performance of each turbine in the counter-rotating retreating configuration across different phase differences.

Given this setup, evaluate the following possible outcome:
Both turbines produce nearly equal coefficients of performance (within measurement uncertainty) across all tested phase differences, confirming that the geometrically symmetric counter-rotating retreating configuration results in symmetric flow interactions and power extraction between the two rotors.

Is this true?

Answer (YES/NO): NO